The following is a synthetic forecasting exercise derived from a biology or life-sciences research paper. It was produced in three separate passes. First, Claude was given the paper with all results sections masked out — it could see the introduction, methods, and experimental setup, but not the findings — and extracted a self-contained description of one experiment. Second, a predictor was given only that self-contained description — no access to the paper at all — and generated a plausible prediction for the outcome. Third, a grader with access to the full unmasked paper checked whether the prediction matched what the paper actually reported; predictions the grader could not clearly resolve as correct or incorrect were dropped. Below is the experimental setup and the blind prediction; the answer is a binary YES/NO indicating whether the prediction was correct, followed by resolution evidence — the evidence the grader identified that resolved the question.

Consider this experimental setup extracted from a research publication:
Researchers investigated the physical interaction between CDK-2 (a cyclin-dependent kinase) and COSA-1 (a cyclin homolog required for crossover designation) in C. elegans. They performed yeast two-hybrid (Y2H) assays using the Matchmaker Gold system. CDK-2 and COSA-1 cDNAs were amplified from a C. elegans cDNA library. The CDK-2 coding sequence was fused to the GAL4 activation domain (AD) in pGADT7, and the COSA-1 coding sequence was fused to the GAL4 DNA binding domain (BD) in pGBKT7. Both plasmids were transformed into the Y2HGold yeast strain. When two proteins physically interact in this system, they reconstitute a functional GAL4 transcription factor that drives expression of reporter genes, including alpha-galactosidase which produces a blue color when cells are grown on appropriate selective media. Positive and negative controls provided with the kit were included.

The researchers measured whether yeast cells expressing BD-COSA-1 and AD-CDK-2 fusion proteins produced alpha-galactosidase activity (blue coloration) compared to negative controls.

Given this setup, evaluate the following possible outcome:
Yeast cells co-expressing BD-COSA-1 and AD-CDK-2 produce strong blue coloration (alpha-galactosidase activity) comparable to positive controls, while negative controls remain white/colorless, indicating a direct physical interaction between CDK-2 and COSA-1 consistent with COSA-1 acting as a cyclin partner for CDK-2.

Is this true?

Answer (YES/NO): YES